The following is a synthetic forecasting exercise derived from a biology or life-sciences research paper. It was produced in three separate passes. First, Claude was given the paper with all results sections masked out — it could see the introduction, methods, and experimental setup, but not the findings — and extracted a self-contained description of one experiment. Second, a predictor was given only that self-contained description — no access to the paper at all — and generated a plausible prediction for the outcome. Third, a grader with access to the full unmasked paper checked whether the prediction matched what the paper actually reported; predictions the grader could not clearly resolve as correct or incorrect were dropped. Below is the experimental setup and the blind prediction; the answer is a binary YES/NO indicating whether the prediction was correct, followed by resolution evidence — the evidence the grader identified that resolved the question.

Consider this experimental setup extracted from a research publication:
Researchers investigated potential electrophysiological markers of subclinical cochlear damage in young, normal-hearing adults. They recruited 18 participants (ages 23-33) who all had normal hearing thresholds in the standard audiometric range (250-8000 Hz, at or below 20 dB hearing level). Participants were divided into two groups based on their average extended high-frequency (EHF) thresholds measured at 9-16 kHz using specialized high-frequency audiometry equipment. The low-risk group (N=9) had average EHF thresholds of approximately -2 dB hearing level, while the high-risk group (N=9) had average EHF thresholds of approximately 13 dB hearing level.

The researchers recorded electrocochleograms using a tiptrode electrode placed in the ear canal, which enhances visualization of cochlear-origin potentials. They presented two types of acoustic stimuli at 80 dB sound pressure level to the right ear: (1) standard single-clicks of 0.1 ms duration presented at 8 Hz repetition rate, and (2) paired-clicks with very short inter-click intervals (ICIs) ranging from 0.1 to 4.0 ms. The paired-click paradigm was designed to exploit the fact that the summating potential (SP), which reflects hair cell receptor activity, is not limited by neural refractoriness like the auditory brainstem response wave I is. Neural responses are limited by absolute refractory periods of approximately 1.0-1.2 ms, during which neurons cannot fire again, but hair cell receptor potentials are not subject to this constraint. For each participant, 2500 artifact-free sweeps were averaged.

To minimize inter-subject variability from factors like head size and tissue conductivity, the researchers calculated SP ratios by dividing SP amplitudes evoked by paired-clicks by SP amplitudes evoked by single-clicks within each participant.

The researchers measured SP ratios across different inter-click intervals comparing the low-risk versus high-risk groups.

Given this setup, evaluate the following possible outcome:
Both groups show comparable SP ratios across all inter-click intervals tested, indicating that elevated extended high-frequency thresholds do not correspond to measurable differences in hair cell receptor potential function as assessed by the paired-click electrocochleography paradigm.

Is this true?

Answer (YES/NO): NO